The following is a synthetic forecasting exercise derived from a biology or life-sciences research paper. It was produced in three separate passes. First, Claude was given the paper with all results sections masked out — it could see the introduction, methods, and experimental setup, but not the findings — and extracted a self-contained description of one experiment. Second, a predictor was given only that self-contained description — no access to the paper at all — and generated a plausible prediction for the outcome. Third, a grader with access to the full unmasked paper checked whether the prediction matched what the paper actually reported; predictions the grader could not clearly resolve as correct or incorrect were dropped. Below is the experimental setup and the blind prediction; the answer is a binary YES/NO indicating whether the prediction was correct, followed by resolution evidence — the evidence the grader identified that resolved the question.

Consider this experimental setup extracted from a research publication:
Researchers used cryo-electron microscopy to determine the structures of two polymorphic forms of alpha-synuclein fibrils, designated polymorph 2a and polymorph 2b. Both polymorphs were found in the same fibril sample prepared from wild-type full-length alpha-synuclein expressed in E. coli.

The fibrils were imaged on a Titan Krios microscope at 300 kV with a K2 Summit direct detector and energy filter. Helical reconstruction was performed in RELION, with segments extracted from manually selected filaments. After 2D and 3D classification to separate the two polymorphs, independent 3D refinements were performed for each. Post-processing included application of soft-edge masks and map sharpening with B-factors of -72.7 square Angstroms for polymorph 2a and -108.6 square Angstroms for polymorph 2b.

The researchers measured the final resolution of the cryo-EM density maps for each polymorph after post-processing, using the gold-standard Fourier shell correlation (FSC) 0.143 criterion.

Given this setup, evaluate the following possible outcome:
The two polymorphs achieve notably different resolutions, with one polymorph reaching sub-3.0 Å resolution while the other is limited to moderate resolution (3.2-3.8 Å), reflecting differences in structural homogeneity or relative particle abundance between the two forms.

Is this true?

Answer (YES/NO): NO